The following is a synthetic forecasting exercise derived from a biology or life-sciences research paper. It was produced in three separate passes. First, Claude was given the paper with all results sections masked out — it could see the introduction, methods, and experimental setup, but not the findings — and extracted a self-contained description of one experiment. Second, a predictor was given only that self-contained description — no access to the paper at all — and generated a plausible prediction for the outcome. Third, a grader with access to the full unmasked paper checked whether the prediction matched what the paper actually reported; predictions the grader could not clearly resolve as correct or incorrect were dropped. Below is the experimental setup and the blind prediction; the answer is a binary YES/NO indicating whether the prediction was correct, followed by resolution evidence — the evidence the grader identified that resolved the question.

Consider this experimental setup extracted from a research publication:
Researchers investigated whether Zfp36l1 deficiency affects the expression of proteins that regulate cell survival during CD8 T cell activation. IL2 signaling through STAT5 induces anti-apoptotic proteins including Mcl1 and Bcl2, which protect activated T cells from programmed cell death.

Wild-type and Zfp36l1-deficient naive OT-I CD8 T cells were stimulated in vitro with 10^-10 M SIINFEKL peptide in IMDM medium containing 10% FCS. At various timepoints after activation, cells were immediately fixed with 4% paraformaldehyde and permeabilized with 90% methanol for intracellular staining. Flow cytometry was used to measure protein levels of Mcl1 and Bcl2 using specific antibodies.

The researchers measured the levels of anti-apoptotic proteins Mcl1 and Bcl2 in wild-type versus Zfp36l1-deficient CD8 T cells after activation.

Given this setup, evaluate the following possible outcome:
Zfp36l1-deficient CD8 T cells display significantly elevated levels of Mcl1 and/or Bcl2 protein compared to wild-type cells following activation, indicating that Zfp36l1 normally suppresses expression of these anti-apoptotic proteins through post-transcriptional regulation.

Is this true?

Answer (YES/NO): NO